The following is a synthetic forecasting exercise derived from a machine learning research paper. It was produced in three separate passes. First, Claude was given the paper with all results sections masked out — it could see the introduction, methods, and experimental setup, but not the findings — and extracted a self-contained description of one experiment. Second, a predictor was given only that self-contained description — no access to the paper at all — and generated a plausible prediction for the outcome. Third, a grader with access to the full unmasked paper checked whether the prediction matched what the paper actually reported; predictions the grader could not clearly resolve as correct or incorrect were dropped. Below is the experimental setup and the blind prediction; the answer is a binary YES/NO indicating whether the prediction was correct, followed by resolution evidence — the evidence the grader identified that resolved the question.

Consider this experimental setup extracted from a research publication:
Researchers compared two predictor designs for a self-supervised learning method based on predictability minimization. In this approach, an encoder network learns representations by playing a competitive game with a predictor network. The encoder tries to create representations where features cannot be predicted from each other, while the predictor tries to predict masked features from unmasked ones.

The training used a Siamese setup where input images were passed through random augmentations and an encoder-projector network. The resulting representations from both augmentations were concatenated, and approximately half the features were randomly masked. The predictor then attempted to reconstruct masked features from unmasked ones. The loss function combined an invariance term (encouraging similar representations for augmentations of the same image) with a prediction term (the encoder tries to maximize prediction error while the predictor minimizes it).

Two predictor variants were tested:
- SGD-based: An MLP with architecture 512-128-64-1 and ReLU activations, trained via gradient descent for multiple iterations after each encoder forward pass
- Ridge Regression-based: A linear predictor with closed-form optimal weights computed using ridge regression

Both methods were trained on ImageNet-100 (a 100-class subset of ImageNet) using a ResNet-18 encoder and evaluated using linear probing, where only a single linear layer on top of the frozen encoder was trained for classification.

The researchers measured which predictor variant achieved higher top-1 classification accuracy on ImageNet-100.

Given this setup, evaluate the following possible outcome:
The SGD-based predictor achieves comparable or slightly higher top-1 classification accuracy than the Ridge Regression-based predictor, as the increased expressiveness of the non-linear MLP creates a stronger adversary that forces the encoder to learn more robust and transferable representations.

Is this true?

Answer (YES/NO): NO